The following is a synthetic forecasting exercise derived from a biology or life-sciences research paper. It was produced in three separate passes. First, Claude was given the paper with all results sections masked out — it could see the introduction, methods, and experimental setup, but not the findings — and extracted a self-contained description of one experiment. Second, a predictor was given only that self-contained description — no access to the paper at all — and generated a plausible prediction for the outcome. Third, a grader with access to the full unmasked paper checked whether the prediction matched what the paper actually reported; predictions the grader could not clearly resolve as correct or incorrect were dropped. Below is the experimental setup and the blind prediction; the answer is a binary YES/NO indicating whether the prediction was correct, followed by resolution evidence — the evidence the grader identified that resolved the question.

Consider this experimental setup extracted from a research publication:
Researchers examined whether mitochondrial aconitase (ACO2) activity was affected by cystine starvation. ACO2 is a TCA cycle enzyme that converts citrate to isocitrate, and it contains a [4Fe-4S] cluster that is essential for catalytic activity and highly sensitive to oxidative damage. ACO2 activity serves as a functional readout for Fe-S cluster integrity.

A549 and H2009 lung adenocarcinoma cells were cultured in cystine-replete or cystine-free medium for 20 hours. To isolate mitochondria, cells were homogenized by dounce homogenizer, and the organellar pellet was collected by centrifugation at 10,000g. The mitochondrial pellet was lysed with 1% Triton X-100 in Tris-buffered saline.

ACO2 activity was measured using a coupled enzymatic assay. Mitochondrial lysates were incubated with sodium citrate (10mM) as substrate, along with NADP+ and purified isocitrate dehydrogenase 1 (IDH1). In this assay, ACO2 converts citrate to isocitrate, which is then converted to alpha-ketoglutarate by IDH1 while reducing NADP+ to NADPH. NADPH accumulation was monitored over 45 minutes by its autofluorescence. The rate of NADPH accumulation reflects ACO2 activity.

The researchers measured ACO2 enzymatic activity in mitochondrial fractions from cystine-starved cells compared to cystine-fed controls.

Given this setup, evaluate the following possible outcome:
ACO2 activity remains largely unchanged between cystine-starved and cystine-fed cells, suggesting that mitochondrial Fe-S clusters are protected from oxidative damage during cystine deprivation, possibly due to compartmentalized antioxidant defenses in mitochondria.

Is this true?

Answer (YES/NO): YES